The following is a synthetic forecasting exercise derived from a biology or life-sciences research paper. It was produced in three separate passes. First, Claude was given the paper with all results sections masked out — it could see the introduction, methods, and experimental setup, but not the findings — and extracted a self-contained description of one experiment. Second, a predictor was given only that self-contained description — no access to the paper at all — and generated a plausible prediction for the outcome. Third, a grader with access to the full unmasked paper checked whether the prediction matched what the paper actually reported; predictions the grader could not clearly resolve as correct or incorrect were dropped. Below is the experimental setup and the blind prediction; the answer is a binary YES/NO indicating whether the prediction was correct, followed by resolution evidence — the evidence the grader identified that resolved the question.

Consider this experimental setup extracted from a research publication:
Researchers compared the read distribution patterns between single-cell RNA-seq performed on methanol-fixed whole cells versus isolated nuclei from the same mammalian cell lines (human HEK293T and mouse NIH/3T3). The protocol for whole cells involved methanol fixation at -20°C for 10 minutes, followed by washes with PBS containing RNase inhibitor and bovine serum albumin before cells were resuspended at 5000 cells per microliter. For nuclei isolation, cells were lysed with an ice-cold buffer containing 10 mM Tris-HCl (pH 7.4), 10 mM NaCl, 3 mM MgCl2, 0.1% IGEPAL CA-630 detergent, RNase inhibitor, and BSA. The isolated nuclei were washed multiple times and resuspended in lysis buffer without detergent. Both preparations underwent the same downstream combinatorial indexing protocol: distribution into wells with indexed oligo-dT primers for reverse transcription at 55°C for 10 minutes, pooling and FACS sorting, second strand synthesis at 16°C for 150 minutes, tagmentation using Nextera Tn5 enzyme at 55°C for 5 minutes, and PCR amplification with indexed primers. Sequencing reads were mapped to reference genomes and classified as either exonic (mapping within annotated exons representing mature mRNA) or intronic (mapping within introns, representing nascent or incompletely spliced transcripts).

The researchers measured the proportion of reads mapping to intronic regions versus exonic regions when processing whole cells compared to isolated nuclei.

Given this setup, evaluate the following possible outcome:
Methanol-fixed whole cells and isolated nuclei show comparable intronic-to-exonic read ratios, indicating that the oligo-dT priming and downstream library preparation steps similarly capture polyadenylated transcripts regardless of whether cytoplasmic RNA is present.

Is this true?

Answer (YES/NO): NO